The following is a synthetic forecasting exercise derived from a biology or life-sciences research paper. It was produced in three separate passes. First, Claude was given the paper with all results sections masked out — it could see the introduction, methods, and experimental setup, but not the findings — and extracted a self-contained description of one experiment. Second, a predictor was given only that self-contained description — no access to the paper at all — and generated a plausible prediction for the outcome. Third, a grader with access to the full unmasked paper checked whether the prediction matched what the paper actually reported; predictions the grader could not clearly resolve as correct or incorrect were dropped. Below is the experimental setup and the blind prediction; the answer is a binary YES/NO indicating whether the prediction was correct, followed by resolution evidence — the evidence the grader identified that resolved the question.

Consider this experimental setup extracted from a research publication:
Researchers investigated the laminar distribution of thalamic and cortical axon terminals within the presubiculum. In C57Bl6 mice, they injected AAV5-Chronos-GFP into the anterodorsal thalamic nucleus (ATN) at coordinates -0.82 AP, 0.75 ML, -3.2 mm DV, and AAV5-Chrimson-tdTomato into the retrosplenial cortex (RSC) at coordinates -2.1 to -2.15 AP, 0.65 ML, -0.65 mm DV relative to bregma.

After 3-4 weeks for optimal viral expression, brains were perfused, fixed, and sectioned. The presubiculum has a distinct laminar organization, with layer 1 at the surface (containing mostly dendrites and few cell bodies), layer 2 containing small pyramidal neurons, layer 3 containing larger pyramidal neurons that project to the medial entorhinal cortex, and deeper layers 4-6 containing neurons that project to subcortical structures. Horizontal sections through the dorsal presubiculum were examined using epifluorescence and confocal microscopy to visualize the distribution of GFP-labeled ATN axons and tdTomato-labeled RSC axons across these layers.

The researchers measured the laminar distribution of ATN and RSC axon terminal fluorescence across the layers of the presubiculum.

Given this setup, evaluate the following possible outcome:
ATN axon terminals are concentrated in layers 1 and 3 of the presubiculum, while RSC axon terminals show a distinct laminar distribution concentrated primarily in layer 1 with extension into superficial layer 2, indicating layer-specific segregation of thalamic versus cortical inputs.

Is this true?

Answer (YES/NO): NO